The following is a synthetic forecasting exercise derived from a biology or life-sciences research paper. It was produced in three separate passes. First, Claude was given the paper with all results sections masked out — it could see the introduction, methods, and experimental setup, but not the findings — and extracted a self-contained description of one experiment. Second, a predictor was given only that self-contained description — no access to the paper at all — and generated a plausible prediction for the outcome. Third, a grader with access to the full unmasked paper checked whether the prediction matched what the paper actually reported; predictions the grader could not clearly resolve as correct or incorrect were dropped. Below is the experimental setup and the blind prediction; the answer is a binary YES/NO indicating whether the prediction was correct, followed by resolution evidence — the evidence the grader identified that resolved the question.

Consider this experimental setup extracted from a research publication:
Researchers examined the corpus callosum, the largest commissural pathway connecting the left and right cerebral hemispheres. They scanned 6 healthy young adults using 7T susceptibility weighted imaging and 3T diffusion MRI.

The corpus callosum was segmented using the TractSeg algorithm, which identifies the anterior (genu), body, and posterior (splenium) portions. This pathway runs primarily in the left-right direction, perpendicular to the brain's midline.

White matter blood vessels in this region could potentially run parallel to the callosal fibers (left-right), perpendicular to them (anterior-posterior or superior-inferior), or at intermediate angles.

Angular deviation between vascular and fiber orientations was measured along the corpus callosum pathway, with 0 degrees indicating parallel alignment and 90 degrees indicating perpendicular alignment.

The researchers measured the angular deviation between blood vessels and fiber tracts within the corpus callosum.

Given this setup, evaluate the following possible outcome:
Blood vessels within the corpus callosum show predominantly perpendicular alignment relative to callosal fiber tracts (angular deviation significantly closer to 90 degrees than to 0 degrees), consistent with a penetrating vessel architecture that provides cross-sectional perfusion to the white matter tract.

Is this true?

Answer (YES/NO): NO